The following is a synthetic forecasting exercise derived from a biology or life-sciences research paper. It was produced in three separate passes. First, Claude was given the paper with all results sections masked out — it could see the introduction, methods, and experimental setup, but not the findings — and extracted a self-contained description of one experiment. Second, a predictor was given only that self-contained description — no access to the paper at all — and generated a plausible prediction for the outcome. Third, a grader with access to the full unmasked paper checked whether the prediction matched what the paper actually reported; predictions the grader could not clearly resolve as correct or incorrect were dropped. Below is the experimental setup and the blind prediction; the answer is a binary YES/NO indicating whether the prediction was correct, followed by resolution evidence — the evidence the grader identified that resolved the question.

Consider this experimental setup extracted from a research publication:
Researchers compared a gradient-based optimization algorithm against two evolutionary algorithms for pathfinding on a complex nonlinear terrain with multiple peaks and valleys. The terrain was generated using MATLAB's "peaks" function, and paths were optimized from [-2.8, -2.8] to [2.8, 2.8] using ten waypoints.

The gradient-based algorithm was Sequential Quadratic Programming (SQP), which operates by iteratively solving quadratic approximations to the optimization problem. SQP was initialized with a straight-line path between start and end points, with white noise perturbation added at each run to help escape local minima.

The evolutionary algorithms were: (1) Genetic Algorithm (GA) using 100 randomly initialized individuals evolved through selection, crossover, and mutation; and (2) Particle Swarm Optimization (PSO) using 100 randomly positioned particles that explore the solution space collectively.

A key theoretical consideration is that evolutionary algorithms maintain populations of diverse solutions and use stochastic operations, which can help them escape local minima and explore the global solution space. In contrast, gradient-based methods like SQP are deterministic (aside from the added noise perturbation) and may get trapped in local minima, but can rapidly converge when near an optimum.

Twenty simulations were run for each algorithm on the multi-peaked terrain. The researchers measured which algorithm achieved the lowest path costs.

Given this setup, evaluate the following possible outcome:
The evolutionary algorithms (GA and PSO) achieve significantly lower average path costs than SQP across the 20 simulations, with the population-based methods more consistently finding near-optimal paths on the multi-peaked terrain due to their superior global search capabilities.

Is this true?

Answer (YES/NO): NO